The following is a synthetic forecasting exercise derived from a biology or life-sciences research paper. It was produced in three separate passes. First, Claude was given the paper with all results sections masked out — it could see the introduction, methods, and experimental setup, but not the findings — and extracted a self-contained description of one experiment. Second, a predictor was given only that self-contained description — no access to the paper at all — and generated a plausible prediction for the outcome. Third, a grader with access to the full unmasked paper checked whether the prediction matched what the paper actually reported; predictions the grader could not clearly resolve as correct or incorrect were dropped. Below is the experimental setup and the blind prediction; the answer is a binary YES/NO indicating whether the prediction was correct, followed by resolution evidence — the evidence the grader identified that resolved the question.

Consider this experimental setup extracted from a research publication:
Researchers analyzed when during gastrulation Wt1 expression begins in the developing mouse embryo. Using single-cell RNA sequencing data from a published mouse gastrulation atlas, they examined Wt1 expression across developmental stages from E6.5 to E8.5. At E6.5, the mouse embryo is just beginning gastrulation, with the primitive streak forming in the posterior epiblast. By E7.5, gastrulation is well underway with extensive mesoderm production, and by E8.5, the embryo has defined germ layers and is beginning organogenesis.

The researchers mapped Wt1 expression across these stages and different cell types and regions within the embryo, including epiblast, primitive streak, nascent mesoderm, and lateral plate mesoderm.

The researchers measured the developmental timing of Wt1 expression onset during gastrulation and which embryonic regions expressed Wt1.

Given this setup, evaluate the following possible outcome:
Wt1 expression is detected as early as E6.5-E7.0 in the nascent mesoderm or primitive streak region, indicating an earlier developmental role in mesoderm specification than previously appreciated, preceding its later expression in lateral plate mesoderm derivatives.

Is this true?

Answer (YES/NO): NO